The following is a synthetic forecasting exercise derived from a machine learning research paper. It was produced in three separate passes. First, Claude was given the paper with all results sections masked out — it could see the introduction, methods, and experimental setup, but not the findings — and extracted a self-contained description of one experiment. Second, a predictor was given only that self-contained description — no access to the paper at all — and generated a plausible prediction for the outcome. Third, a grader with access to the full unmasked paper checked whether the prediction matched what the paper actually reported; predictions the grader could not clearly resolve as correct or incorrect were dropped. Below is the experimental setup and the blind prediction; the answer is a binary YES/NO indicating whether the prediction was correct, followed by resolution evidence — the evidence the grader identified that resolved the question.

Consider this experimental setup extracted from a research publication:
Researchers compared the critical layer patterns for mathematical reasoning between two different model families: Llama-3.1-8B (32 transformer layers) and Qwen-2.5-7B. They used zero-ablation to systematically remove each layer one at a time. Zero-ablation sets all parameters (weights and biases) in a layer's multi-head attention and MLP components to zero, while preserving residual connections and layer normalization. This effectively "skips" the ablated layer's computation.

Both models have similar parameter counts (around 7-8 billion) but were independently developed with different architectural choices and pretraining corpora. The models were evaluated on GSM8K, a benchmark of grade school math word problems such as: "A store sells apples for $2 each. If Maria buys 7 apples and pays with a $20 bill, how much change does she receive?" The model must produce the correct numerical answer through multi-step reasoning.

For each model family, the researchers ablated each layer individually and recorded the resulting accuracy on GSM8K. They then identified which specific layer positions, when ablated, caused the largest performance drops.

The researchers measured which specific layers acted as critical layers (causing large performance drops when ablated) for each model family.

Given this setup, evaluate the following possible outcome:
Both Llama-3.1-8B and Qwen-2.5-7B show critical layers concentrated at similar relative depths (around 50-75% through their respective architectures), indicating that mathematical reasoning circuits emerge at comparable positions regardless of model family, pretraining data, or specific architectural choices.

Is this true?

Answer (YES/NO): NO